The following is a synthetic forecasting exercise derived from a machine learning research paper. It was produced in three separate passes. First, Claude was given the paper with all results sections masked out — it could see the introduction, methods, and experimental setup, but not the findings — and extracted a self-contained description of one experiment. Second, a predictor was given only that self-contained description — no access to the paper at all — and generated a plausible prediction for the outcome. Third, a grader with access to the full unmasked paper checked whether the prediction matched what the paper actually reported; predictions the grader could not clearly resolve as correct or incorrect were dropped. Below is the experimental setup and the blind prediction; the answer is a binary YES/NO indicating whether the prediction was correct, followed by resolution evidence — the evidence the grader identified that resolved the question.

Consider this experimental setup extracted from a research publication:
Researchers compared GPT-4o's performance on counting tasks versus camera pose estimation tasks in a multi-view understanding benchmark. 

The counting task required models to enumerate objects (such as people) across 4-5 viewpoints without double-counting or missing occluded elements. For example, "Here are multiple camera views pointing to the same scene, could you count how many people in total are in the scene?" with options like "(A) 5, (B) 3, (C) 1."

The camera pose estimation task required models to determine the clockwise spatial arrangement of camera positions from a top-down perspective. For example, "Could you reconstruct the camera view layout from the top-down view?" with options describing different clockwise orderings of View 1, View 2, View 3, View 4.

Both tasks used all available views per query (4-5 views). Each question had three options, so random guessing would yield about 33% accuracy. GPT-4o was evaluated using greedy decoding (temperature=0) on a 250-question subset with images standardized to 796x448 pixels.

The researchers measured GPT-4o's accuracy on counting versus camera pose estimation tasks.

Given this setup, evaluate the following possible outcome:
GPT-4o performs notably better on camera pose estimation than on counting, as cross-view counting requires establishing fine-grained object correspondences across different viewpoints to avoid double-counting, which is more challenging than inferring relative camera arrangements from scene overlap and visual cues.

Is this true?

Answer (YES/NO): NO